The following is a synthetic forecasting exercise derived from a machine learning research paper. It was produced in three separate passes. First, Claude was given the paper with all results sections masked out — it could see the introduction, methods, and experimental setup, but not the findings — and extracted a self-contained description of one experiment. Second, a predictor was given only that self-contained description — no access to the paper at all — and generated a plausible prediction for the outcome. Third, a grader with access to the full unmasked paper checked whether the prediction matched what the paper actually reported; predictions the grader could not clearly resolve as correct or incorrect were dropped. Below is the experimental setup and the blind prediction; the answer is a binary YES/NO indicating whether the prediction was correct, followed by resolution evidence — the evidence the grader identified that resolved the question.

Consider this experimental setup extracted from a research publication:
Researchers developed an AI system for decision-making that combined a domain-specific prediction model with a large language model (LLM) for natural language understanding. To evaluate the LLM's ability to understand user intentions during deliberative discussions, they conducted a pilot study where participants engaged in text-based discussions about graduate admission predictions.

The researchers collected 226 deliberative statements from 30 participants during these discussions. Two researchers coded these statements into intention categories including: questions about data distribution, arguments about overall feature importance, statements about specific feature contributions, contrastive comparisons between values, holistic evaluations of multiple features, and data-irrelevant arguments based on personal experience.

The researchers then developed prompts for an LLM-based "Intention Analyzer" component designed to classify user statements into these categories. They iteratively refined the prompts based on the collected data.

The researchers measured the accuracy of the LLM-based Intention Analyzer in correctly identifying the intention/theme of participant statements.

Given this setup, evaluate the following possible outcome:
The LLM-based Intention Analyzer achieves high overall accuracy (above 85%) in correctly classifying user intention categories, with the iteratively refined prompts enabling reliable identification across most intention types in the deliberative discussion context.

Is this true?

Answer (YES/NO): YES